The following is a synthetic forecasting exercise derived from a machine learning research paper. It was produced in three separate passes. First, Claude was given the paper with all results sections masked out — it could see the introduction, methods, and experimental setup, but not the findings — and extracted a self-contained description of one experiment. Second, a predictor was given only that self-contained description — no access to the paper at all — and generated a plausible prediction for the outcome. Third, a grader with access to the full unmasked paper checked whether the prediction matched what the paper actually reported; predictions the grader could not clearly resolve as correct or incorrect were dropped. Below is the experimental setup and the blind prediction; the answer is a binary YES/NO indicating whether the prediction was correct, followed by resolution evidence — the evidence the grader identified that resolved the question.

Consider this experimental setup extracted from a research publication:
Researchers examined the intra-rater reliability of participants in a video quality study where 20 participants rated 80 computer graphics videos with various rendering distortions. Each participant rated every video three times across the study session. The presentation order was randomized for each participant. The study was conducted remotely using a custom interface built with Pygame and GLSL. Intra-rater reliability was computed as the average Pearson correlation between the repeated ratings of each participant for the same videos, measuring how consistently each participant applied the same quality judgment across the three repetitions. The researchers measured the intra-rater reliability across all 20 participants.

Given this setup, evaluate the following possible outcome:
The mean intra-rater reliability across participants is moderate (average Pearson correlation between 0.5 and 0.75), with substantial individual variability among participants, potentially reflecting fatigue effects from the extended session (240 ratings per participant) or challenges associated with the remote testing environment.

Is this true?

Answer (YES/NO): NO